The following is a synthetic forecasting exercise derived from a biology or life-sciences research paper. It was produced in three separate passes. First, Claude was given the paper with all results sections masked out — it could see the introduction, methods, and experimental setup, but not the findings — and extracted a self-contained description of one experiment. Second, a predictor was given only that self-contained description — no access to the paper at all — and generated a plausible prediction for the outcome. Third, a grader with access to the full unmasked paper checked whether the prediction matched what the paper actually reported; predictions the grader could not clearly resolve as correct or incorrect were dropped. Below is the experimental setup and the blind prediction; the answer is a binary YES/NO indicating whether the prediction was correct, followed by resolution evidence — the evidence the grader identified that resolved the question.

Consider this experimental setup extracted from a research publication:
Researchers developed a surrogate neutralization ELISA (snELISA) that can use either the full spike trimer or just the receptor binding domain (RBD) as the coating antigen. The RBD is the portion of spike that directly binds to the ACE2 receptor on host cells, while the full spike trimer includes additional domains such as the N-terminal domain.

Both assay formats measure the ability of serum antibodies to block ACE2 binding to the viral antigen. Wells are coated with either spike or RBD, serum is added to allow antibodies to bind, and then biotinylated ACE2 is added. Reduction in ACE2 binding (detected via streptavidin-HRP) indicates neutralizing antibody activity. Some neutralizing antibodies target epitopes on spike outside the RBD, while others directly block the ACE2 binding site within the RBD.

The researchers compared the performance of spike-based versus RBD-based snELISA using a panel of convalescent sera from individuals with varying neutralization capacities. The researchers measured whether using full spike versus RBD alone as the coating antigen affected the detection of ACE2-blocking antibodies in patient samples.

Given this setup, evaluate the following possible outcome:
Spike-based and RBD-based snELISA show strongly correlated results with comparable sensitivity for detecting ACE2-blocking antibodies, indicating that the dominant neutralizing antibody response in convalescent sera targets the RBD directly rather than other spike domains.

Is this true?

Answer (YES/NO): NO